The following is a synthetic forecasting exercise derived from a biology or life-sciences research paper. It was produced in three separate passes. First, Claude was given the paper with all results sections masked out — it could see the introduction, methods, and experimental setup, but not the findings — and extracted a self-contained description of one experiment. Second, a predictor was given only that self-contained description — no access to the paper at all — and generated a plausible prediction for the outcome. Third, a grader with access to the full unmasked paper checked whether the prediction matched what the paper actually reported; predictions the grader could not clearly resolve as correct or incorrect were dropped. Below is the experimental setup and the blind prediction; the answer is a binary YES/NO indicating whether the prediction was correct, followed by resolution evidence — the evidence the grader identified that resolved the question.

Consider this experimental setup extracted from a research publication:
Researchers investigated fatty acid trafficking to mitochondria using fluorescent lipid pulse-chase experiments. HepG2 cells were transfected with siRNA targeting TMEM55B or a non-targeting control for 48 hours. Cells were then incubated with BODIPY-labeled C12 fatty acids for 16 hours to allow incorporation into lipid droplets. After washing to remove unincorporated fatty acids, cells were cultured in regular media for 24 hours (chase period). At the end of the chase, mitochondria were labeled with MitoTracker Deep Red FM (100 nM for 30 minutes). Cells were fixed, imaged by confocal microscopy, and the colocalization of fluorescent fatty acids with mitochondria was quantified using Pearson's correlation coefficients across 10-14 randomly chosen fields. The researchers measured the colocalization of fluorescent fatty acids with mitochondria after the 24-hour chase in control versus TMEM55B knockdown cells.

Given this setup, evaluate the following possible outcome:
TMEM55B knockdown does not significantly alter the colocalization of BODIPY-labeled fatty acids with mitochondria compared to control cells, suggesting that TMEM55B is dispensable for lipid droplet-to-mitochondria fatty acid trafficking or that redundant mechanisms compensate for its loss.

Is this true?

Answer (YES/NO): NO